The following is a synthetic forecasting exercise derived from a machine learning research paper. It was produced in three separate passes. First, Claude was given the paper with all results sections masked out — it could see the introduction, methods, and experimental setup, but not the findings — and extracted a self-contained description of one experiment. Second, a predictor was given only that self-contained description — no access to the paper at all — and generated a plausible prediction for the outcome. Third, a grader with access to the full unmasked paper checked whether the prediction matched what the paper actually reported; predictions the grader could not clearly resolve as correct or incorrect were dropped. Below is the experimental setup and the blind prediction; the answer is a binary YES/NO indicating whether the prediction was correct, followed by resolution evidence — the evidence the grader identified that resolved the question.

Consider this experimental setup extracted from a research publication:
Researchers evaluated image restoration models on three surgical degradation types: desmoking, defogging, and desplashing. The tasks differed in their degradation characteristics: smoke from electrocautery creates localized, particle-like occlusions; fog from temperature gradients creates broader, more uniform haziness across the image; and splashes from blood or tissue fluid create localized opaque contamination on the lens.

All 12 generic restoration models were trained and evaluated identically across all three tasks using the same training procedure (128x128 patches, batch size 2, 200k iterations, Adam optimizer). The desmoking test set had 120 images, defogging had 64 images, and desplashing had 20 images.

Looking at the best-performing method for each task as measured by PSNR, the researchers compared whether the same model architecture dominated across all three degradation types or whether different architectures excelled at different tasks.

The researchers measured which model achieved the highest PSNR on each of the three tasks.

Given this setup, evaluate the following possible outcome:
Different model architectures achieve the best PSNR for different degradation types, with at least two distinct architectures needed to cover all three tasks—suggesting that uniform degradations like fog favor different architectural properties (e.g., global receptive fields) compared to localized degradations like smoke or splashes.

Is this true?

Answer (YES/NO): YES